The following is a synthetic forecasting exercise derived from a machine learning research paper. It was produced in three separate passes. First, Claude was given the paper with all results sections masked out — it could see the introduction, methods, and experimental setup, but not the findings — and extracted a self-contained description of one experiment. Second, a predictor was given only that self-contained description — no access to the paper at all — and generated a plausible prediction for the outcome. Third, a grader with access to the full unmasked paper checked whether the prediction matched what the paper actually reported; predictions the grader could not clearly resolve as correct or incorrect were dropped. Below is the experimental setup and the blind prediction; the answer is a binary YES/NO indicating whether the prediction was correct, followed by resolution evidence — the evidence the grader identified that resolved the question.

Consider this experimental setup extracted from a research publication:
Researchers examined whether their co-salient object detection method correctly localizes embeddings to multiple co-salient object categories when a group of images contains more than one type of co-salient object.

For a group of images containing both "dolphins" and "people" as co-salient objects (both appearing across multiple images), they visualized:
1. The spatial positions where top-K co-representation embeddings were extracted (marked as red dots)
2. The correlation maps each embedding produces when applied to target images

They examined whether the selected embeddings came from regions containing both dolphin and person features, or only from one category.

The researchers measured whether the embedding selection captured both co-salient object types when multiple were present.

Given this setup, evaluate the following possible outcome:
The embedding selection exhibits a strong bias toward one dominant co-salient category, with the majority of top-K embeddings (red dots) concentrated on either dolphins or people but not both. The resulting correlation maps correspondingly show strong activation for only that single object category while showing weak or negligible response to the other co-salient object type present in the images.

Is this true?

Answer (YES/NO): NO